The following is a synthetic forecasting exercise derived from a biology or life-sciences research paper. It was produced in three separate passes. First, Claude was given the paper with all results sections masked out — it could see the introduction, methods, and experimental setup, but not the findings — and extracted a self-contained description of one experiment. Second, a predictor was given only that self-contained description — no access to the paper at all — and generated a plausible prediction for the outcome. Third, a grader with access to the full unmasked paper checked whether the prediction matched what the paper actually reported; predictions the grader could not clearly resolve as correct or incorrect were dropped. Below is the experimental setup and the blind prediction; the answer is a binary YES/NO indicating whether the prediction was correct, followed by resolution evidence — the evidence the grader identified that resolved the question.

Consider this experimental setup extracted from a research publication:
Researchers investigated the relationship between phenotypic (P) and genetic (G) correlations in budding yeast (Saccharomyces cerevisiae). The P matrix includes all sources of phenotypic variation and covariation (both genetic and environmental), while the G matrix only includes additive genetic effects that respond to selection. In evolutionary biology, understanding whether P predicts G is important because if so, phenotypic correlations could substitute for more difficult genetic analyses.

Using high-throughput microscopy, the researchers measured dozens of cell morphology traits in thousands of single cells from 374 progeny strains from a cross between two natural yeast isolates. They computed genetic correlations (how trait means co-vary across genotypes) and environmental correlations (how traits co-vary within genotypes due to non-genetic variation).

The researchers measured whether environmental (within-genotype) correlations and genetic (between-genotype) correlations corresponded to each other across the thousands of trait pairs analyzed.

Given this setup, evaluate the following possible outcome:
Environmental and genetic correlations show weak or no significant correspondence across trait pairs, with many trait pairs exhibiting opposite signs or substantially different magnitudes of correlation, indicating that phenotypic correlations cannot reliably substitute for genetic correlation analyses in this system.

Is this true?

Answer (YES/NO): NO